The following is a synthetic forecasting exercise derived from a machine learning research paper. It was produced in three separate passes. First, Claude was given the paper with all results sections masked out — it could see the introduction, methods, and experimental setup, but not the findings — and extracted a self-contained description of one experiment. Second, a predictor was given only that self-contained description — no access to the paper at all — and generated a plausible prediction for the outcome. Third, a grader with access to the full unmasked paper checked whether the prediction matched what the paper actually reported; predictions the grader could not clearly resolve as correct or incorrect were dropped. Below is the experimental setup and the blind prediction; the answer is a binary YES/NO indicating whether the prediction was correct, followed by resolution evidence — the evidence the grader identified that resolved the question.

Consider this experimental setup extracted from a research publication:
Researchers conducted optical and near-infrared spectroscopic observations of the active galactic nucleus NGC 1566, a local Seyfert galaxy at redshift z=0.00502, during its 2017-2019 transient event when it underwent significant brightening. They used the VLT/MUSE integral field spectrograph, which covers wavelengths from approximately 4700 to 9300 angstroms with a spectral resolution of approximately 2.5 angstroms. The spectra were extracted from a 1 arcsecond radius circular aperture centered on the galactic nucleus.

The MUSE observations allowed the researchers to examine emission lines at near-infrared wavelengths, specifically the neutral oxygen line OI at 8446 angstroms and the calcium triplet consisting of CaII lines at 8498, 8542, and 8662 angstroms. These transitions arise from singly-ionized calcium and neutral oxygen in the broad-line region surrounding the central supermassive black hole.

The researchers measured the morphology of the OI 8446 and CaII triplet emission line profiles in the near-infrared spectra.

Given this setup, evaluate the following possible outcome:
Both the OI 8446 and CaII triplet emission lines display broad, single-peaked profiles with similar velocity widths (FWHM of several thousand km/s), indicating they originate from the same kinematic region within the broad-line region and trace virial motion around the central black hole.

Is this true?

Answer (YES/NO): NO